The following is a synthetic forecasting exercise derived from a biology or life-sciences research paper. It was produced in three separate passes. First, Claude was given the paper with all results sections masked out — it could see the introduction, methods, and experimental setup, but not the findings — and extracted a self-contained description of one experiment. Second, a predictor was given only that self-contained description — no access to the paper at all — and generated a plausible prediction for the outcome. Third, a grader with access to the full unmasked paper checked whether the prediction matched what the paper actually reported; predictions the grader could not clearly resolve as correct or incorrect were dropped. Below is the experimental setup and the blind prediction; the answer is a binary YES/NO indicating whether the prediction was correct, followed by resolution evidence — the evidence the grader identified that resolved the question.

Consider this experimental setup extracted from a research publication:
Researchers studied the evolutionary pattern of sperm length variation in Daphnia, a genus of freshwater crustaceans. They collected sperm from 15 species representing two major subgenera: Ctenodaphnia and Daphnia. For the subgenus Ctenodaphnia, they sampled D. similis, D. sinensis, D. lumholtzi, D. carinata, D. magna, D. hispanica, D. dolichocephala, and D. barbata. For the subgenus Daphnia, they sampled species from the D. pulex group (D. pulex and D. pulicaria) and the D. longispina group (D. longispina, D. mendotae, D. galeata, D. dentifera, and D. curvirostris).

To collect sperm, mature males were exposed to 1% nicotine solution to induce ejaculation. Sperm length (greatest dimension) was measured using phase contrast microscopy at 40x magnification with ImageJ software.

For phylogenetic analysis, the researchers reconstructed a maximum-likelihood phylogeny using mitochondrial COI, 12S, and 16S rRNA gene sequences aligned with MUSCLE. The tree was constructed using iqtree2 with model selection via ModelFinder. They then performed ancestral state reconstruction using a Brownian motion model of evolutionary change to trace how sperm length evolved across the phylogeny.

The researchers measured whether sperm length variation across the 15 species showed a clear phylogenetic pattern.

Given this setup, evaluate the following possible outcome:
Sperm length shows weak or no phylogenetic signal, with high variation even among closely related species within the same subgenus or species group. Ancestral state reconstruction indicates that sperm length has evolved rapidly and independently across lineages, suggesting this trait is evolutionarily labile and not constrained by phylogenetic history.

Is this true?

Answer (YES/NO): NO